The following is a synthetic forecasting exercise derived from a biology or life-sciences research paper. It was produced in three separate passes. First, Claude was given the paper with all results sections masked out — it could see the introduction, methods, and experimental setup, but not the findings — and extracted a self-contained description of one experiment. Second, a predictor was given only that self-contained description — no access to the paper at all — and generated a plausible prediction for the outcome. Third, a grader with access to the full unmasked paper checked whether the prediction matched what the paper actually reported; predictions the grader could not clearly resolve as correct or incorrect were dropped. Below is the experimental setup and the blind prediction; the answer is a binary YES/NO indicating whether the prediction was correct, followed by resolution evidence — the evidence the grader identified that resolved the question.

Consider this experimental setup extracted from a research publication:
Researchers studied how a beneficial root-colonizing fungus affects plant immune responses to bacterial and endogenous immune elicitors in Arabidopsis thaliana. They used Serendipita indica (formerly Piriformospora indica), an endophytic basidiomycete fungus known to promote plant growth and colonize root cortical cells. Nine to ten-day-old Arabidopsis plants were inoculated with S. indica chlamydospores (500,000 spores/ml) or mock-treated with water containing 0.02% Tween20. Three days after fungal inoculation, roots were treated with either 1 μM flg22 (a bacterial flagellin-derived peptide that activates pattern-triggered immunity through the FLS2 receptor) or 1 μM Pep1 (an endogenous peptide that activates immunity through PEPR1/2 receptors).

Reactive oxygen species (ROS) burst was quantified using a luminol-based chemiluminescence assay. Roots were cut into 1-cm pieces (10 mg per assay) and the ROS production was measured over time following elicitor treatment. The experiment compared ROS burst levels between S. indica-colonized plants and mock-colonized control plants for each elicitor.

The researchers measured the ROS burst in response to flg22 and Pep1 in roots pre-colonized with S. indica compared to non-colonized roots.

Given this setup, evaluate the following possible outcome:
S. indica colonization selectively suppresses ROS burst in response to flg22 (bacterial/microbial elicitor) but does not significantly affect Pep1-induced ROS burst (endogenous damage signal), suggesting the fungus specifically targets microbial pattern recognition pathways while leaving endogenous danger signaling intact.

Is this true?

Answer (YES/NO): YES